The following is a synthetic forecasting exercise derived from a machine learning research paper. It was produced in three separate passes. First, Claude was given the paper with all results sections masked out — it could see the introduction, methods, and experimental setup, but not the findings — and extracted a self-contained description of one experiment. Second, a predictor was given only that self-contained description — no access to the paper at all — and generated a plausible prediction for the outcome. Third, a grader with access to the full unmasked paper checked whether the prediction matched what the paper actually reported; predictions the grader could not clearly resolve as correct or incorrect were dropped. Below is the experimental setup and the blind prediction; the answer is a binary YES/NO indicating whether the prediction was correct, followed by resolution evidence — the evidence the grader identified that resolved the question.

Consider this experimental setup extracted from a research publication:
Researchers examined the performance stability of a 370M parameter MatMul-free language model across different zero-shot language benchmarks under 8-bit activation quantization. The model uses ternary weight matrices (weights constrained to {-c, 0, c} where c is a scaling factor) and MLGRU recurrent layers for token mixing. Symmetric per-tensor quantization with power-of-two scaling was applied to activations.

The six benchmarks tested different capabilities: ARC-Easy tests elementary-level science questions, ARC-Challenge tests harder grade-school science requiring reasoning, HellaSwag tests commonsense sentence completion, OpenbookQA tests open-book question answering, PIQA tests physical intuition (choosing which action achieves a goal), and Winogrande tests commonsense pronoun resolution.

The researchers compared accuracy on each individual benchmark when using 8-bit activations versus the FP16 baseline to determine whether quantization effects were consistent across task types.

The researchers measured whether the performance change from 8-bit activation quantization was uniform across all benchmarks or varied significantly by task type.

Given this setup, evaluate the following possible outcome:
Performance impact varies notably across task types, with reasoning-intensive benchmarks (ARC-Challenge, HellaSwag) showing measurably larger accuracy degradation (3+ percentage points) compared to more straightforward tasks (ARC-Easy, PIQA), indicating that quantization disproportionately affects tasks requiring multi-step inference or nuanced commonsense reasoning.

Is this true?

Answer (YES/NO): NO